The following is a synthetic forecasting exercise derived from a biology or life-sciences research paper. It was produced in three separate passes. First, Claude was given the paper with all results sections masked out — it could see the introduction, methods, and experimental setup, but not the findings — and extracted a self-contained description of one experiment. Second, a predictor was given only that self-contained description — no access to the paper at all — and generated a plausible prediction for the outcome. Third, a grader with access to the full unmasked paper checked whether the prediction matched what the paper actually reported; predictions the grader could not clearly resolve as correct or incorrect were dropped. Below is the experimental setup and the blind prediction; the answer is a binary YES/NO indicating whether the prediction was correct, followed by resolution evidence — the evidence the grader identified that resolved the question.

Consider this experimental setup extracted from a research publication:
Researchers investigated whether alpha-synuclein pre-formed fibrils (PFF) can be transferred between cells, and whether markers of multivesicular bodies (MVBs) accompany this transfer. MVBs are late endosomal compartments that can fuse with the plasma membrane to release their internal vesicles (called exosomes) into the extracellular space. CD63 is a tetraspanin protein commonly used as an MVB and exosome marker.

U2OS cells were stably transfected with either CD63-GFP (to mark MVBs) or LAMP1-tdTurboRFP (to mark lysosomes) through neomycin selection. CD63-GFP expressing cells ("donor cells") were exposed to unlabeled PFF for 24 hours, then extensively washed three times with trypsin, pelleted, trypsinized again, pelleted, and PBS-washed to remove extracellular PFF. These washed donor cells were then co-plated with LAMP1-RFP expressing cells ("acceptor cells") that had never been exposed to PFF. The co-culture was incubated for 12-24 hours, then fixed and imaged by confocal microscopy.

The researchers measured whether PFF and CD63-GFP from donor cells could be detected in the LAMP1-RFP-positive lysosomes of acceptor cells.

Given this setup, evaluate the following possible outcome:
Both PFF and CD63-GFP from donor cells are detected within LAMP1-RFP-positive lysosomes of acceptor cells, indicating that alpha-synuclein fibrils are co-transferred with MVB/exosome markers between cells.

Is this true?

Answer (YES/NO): YES